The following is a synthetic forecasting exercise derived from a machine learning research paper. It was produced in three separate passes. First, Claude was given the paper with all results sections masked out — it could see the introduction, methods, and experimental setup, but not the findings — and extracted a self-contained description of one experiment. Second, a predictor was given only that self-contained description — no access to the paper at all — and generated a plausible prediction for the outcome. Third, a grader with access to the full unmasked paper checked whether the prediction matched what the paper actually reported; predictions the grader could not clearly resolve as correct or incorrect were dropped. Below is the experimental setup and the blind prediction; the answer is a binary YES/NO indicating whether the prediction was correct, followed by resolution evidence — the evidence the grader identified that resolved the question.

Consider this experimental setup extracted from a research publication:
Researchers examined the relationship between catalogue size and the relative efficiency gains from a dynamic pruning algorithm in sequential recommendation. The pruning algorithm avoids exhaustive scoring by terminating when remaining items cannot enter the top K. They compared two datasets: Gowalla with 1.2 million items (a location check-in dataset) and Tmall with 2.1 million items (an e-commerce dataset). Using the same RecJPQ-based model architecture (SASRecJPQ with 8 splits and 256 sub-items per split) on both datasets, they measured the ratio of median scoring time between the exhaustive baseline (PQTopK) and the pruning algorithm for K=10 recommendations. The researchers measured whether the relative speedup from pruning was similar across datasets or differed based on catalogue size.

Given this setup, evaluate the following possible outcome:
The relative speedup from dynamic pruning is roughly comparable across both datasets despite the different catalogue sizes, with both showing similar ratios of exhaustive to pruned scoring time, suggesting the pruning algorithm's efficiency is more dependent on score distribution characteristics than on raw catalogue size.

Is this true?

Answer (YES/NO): NO